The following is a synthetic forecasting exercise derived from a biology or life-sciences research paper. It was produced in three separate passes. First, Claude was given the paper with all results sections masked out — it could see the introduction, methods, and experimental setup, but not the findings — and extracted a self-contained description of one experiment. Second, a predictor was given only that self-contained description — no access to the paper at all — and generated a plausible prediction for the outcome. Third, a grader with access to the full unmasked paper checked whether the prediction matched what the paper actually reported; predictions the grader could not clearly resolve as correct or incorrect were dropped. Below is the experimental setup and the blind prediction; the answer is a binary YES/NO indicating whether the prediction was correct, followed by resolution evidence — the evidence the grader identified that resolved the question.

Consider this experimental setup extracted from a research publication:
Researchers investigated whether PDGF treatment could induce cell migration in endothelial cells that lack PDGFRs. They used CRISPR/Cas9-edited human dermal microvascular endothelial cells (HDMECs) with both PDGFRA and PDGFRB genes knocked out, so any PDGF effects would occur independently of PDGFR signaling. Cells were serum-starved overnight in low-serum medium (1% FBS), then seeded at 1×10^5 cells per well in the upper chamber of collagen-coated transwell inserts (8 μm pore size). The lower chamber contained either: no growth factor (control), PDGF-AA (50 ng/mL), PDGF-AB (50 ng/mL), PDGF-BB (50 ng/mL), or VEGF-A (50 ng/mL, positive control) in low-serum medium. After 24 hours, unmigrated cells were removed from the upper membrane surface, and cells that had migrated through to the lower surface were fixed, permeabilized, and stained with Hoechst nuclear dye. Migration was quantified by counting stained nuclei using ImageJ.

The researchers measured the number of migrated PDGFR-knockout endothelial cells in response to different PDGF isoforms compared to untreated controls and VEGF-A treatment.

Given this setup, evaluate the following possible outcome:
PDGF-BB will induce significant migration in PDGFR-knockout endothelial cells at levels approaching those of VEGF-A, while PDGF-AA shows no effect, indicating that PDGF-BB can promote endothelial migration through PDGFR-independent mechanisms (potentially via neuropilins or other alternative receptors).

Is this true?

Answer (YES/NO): NO